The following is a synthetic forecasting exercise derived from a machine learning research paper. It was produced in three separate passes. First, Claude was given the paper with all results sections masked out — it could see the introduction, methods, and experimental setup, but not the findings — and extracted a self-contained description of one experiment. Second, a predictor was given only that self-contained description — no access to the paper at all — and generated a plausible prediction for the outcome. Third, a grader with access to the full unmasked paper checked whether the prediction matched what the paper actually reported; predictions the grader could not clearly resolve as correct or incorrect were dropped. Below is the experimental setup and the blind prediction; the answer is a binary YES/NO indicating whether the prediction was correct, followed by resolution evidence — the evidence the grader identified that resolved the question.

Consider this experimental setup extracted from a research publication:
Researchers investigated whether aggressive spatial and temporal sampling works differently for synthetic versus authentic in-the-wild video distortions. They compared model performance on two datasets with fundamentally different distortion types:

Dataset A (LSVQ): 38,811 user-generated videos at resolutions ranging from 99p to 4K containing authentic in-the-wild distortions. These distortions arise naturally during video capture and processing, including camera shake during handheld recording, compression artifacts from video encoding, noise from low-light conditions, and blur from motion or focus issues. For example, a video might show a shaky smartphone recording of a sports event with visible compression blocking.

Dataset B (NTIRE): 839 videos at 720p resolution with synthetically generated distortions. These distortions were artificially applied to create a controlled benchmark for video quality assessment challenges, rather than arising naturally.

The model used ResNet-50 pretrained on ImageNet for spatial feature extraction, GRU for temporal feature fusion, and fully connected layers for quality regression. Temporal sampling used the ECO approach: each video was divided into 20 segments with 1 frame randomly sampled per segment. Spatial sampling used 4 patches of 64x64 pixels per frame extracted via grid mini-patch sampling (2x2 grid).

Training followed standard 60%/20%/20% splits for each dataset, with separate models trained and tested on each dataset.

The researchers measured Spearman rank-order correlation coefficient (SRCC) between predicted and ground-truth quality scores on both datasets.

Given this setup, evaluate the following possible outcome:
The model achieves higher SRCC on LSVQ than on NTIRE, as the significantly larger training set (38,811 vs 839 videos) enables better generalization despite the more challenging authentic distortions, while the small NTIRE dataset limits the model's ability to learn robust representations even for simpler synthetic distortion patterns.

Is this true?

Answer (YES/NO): NO